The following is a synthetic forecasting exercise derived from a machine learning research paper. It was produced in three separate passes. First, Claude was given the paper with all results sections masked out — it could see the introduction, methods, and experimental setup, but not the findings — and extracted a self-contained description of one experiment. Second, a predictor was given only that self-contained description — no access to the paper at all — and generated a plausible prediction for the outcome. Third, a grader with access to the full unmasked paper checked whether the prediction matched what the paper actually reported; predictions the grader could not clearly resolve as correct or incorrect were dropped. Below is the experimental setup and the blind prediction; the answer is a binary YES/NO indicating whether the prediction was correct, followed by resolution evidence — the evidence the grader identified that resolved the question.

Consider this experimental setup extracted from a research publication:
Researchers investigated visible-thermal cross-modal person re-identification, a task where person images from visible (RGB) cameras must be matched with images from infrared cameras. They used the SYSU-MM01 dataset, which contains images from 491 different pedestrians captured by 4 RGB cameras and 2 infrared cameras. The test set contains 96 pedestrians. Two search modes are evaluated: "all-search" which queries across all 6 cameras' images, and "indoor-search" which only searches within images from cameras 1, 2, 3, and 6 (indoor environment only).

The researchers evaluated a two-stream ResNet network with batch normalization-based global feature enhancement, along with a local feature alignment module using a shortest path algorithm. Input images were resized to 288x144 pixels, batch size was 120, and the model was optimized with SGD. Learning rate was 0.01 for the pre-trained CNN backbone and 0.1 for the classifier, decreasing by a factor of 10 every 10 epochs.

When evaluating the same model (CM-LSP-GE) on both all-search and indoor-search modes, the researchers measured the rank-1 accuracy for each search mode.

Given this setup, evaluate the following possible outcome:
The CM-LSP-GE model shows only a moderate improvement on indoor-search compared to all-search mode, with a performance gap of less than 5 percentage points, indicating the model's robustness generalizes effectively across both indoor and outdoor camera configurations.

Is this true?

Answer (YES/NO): NO